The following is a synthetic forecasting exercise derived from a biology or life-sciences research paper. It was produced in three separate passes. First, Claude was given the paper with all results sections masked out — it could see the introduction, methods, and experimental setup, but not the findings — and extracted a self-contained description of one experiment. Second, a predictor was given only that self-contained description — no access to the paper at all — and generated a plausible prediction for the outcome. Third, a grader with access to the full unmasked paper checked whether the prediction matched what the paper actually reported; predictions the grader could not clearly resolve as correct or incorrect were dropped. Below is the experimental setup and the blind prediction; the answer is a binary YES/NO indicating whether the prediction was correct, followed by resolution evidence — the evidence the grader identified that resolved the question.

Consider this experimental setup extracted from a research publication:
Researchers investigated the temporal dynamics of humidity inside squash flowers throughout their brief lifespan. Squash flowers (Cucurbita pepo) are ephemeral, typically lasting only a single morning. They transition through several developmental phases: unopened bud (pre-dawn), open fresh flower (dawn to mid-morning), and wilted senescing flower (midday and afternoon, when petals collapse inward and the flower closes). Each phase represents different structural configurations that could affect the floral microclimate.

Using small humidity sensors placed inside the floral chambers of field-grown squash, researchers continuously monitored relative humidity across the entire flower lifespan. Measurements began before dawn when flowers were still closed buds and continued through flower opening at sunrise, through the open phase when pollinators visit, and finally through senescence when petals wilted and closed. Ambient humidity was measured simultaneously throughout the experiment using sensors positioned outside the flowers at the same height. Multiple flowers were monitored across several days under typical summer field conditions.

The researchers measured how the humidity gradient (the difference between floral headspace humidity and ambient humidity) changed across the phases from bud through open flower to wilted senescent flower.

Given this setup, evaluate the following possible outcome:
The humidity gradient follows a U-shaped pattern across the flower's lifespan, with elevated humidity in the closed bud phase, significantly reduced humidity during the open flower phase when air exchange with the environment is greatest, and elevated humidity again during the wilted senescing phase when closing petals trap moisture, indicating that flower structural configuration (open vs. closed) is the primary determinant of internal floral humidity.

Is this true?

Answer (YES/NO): YES